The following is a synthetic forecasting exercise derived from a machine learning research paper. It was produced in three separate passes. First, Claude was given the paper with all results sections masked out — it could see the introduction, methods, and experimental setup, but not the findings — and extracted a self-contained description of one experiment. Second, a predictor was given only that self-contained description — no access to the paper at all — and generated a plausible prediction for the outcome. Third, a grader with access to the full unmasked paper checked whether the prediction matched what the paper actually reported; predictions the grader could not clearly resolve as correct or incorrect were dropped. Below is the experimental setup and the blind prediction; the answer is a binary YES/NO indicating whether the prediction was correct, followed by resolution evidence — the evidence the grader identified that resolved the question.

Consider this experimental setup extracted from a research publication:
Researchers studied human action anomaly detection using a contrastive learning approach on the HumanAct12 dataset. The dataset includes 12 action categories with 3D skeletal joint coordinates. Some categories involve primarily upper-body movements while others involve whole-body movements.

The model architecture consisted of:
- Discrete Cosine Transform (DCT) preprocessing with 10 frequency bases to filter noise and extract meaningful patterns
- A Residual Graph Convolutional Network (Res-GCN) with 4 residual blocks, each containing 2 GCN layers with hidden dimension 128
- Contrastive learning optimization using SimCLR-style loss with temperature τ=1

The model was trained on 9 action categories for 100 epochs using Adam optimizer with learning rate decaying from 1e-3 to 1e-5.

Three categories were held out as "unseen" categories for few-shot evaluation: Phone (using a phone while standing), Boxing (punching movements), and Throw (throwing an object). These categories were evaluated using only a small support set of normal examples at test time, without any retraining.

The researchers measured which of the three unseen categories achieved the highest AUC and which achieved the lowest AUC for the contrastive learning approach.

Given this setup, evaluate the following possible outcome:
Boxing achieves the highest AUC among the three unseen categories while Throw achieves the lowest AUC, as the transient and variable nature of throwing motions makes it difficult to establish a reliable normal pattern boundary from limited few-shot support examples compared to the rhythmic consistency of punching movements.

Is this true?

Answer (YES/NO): NO